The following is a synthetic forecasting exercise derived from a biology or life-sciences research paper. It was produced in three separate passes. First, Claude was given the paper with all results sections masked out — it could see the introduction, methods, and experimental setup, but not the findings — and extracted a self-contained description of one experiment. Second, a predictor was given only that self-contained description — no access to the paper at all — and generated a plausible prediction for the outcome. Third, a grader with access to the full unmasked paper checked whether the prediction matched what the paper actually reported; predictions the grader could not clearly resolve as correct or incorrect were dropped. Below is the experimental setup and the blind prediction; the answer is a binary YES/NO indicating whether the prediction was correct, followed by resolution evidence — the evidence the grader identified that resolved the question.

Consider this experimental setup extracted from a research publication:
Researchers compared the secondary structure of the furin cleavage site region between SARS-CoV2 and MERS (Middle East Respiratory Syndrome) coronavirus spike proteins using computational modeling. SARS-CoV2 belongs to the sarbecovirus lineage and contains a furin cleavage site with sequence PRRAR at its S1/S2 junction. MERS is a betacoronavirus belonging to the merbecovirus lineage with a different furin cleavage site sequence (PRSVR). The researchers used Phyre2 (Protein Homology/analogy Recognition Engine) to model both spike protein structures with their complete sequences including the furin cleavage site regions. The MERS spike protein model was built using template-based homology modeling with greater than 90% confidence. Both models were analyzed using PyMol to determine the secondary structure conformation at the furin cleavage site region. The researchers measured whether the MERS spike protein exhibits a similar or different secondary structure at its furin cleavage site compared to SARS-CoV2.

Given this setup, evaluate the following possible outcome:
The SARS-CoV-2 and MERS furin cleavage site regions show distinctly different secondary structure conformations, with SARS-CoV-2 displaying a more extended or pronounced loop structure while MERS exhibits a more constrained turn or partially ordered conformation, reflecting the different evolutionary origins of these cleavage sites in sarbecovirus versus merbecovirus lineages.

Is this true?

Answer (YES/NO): NO